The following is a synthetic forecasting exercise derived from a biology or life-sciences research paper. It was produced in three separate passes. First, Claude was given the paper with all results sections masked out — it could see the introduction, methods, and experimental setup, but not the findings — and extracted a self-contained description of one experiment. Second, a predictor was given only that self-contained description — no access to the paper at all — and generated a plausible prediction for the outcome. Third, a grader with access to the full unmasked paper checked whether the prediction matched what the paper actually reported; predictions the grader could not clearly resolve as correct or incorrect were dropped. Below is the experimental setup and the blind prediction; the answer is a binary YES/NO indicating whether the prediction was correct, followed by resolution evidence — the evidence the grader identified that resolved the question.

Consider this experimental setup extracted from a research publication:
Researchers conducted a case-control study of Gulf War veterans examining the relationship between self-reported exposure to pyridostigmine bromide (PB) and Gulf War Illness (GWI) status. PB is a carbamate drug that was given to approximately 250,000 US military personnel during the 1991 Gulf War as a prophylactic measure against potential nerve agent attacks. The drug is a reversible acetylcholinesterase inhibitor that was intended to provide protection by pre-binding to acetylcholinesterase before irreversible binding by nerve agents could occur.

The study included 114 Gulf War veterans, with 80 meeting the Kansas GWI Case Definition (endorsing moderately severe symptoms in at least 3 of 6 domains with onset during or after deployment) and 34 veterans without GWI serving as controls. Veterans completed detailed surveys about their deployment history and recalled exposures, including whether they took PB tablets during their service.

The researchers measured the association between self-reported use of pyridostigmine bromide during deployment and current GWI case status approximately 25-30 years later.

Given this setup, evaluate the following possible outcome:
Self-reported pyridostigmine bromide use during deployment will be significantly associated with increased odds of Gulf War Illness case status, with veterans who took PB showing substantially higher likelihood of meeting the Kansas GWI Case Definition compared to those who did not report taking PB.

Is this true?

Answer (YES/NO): YES